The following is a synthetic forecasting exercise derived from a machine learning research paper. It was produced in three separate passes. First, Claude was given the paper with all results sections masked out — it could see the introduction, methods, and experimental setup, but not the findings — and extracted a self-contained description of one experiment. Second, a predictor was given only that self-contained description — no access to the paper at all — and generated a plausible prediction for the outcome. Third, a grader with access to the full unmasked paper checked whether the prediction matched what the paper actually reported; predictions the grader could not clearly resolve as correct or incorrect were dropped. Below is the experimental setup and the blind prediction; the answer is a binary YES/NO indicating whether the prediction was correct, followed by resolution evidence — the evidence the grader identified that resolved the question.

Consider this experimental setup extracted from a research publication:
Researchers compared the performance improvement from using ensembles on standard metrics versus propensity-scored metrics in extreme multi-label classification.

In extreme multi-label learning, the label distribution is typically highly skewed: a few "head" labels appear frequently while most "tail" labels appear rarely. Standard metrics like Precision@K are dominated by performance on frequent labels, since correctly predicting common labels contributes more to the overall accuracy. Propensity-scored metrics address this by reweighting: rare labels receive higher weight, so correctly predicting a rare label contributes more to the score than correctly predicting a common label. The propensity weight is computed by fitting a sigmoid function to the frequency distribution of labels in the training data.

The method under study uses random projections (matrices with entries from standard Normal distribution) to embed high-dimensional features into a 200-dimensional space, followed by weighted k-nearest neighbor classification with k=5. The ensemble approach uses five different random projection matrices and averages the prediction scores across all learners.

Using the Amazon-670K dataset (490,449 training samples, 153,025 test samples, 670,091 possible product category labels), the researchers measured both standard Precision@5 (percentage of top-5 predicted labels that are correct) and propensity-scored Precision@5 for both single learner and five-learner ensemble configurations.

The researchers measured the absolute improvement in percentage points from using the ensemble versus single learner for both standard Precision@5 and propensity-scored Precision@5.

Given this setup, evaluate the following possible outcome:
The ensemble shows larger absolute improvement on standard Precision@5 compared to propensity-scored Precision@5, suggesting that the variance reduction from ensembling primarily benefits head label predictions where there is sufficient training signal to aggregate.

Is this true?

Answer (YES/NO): YES